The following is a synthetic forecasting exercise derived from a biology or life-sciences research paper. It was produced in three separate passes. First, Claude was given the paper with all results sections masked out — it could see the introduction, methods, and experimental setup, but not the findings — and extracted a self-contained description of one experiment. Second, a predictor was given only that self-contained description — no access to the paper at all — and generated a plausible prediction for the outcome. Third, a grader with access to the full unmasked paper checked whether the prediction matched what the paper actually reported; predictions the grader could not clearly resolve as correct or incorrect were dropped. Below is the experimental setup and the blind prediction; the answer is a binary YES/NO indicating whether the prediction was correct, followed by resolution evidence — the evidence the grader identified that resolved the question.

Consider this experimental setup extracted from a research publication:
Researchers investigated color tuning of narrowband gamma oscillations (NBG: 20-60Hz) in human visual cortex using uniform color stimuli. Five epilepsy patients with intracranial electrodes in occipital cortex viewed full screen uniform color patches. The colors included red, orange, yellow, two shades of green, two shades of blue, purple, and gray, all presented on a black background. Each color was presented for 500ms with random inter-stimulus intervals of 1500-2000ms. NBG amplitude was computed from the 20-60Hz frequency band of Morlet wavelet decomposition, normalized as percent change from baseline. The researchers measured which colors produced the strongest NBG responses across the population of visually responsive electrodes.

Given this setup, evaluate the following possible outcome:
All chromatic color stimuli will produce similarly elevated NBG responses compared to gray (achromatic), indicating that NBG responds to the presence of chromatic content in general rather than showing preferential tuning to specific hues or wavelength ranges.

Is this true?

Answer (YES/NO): NO